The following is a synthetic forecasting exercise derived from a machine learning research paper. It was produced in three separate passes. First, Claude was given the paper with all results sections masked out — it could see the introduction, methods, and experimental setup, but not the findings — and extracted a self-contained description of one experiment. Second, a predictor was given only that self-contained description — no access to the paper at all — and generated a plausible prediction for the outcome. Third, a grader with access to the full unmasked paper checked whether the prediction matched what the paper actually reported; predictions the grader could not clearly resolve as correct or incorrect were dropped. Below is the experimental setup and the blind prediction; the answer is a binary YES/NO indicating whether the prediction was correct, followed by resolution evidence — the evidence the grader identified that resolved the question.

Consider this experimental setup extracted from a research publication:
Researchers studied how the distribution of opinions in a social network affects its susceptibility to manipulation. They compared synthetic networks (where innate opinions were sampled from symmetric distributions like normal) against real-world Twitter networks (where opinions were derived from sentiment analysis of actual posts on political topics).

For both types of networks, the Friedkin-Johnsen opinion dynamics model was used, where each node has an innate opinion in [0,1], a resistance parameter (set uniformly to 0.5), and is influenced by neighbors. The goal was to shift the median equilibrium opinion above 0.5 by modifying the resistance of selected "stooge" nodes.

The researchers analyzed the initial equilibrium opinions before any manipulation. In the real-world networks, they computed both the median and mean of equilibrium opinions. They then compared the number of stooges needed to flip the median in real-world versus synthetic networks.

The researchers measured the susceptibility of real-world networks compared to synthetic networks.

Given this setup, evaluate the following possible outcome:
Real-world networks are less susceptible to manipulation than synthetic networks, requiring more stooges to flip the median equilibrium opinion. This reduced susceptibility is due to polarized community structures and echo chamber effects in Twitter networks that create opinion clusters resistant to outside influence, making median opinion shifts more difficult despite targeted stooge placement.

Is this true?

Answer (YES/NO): NO